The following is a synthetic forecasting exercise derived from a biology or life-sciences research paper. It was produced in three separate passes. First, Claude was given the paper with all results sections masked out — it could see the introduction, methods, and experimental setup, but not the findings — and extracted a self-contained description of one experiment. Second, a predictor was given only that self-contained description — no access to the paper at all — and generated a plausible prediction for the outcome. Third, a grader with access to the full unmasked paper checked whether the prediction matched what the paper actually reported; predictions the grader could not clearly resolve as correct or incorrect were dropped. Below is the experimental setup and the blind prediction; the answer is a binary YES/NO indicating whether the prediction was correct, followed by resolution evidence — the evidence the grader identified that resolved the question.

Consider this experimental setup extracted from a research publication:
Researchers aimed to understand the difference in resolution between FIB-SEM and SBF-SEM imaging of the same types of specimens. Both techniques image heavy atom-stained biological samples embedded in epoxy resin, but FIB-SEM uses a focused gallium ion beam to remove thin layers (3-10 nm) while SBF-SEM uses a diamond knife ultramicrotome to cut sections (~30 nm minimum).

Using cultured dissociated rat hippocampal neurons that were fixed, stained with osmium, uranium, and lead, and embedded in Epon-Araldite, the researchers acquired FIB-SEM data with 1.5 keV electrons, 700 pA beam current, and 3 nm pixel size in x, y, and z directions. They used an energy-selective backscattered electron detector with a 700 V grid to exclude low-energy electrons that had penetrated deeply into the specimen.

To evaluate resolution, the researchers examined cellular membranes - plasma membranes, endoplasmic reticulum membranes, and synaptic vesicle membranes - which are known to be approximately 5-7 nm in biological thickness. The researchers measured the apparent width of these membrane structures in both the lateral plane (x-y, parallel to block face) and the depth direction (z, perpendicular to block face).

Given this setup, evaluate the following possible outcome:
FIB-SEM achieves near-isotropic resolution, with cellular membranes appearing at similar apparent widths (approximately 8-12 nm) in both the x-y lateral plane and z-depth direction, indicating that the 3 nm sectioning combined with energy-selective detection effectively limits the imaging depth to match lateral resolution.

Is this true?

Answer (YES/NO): NO